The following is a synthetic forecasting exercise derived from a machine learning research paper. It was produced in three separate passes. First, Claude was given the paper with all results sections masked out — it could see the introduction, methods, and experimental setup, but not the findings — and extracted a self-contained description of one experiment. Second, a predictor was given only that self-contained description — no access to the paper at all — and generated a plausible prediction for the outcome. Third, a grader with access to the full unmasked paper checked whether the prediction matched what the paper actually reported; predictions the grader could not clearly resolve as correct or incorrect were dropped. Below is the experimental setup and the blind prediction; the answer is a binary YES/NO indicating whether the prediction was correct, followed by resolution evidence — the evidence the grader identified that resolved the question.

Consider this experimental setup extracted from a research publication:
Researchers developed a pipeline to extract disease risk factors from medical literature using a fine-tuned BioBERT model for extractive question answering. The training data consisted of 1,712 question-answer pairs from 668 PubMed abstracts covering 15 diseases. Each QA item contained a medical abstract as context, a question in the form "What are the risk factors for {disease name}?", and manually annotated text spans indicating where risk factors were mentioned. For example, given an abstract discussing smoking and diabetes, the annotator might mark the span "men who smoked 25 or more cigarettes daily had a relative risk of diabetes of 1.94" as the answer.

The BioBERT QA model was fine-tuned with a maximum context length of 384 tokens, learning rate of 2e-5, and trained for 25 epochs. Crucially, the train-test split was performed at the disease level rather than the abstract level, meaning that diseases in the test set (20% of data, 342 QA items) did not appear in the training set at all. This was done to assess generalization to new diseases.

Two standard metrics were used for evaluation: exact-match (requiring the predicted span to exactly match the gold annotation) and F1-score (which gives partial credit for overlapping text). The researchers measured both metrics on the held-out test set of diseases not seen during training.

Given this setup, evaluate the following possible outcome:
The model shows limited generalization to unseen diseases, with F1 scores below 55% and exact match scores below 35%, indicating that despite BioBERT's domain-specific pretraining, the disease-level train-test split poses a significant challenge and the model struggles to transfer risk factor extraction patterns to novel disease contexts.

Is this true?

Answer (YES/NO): NO